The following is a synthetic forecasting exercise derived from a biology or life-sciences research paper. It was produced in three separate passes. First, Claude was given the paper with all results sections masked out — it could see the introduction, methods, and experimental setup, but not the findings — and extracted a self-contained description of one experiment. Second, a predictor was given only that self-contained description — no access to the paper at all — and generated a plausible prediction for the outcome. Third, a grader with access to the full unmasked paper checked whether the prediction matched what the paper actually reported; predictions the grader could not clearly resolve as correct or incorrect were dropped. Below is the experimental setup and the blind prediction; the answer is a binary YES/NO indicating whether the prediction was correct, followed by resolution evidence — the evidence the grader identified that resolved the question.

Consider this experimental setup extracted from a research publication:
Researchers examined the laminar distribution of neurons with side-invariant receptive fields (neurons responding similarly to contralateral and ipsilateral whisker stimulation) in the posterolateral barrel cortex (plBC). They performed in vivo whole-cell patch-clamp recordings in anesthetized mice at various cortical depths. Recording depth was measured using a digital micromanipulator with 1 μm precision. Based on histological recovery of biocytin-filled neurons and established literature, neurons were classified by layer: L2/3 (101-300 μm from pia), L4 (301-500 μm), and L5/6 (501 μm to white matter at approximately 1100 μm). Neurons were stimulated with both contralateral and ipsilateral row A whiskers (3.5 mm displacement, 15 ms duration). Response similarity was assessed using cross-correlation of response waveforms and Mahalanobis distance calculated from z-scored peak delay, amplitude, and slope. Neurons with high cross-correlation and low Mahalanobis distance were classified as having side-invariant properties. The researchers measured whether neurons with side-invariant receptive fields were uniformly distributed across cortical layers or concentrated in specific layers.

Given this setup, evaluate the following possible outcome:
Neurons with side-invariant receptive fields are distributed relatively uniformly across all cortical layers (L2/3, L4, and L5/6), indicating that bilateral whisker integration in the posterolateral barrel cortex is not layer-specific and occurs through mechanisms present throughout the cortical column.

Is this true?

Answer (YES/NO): NO